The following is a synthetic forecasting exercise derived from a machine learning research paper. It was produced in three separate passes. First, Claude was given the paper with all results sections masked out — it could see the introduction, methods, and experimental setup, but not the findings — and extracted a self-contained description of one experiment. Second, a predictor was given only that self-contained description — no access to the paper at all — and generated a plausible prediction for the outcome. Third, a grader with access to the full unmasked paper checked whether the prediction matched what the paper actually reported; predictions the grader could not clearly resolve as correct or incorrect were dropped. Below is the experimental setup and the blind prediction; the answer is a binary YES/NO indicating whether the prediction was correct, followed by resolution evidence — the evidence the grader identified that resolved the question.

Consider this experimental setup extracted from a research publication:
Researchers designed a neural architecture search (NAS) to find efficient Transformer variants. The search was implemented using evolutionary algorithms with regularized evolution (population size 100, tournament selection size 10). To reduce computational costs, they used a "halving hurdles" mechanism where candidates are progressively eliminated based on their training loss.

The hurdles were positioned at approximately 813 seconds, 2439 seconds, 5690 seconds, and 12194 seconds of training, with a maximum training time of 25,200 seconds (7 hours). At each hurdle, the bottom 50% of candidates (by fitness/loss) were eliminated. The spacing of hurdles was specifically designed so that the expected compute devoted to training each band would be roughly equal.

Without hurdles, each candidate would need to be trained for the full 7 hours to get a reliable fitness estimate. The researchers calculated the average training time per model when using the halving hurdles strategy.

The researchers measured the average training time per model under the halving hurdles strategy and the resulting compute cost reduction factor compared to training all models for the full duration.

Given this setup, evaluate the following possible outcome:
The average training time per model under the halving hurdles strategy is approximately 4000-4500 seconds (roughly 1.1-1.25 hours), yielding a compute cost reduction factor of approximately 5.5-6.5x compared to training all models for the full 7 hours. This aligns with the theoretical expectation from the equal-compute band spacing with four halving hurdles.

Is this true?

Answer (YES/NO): YES